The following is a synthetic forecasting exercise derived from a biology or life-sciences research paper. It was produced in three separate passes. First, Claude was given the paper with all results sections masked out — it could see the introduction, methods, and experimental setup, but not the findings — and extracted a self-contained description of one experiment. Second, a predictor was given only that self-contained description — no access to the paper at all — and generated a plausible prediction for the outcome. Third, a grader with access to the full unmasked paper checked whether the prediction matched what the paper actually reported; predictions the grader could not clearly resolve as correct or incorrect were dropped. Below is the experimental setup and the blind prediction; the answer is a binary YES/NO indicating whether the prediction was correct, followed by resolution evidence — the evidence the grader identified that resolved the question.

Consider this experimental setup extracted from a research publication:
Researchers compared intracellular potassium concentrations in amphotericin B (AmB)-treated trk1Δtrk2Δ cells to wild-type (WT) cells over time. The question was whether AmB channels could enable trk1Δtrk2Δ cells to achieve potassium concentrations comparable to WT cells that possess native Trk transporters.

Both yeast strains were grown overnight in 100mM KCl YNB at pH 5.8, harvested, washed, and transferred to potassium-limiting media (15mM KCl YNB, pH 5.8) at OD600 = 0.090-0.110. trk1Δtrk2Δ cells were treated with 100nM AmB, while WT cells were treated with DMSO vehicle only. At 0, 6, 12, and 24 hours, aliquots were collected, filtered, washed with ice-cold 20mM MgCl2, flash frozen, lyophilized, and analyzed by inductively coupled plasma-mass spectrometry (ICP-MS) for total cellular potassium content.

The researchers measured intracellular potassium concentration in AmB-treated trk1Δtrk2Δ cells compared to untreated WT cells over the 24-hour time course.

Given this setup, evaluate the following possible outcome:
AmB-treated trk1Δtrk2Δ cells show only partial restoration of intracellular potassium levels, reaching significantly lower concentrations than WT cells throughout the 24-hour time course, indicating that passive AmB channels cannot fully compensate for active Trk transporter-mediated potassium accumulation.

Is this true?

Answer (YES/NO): NO